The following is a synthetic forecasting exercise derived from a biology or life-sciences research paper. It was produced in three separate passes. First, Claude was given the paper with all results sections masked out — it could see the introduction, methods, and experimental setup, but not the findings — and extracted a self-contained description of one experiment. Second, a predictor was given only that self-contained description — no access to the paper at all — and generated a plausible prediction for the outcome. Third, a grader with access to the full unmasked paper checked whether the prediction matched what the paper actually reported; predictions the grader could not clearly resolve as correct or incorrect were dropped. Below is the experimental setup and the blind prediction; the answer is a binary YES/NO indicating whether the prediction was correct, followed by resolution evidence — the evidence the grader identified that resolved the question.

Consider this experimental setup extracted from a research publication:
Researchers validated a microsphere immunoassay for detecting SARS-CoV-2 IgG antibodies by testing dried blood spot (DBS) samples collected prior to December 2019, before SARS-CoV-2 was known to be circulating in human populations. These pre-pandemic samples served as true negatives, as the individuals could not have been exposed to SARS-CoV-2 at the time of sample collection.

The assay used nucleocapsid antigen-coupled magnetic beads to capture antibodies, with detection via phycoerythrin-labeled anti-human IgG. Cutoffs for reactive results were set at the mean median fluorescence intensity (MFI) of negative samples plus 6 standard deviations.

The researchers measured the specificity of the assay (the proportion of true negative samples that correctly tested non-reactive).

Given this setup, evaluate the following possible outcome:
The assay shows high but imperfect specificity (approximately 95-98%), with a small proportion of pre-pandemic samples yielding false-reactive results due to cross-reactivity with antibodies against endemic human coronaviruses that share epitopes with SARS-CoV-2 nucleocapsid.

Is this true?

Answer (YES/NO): NO